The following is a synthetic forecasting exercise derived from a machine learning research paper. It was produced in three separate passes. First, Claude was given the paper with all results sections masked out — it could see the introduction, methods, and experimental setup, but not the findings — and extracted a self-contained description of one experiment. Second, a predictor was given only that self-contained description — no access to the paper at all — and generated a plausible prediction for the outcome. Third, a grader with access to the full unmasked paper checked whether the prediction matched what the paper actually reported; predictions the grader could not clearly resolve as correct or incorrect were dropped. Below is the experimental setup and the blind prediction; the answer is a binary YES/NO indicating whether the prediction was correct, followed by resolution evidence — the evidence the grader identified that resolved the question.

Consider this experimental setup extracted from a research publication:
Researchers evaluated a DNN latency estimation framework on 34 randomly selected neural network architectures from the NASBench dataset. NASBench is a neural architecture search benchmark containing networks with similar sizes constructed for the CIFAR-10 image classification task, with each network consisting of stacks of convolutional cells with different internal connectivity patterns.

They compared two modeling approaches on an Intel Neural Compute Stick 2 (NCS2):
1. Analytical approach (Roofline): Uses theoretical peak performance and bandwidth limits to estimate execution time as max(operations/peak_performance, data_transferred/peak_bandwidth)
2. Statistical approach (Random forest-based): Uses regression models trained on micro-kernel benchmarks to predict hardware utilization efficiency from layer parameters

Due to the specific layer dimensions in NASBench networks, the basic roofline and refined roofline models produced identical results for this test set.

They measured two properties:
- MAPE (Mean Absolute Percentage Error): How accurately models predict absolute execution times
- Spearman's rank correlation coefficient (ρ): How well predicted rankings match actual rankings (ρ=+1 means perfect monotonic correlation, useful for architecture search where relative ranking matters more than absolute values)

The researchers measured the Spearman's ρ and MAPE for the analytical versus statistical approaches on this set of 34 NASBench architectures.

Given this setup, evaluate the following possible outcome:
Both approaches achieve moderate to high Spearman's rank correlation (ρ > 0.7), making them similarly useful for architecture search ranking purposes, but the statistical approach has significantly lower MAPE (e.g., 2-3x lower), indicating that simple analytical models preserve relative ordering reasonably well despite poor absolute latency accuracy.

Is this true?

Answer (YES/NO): NO